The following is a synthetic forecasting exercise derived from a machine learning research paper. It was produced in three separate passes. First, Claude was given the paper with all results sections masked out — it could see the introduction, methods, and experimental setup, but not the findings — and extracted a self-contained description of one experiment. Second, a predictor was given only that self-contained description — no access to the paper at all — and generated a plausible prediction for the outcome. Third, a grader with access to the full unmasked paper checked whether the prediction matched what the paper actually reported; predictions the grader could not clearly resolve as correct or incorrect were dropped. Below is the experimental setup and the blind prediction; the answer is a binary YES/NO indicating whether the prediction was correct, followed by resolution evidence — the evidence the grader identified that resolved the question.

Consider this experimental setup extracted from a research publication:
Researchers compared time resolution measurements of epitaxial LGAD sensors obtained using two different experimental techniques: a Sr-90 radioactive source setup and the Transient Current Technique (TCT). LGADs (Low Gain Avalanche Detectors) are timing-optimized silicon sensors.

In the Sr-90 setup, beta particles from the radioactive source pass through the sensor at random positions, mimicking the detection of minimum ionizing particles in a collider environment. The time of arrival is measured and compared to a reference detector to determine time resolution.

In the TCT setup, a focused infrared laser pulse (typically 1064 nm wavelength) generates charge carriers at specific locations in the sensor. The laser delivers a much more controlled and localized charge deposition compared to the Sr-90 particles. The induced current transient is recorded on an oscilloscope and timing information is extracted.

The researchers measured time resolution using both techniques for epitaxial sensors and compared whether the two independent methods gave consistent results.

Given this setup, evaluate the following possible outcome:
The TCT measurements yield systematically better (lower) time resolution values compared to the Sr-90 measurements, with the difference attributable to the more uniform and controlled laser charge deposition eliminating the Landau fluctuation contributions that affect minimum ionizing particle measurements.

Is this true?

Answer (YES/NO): NO